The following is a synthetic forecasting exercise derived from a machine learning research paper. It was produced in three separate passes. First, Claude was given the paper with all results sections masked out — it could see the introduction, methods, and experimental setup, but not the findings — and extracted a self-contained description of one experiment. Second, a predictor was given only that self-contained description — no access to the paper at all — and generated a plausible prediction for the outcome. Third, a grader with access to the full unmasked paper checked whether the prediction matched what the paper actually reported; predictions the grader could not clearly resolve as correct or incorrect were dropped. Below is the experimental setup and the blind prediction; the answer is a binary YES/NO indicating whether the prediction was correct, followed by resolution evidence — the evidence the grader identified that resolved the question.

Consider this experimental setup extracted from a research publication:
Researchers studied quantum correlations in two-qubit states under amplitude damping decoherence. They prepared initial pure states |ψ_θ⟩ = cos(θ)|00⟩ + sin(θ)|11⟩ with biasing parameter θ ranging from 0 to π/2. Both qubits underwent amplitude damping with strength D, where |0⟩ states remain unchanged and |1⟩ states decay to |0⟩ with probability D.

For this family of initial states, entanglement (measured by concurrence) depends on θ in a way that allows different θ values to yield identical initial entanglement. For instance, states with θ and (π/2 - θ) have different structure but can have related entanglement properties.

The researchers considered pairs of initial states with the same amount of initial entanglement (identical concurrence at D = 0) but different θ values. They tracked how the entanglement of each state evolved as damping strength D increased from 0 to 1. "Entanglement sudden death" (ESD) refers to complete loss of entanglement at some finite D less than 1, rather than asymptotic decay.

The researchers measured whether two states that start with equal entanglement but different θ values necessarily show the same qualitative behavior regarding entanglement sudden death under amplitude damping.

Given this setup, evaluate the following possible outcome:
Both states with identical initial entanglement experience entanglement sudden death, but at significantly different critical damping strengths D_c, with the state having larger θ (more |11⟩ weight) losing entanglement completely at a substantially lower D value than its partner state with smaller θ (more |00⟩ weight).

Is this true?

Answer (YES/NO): NO